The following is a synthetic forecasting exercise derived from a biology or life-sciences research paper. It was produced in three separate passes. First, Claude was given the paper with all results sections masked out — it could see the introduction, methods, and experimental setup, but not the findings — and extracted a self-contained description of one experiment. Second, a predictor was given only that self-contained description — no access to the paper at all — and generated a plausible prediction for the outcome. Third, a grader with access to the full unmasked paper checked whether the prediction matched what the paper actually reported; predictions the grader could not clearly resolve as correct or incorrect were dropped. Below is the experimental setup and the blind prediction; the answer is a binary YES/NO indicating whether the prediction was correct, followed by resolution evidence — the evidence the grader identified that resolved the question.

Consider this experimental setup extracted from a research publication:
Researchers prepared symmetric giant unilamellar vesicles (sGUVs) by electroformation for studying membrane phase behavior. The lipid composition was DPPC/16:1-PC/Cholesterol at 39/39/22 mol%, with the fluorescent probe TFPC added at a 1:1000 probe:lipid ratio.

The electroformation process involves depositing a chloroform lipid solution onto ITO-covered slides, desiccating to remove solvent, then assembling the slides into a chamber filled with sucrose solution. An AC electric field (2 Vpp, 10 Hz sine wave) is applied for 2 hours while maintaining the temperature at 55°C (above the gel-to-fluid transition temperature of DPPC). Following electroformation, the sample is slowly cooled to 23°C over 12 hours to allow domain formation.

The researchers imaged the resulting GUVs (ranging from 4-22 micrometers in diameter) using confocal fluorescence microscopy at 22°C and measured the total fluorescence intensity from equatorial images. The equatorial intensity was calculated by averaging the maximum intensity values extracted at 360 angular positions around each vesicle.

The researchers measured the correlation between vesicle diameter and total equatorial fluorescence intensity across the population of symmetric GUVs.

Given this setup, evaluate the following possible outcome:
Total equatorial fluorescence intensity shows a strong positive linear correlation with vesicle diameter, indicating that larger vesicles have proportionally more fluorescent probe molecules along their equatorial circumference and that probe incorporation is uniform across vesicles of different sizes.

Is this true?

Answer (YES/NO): NO